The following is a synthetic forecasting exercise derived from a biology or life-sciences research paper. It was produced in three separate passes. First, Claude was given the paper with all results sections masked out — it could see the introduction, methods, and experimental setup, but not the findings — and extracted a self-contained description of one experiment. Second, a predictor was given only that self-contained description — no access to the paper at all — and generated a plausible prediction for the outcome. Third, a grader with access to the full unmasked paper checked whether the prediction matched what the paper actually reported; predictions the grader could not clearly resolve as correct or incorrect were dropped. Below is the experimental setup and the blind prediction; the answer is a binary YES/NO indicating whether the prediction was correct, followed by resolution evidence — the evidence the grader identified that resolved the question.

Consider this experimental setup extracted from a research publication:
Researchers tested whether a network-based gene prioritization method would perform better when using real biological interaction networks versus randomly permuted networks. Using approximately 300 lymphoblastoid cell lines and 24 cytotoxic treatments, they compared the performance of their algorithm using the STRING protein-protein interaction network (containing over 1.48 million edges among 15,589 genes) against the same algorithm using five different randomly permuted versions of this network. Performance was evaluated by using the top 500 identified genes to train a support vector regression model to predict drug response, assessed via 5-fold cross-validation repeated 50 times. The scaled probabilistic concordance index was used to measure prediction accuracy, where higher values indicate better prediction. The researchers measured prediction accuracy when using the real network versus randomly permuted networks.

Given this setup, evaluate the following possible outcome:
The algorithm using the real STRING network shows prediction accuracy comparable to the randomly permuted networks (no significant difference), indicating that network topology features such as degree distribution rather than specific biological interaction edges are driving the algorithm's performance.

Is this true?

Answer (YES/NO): NO